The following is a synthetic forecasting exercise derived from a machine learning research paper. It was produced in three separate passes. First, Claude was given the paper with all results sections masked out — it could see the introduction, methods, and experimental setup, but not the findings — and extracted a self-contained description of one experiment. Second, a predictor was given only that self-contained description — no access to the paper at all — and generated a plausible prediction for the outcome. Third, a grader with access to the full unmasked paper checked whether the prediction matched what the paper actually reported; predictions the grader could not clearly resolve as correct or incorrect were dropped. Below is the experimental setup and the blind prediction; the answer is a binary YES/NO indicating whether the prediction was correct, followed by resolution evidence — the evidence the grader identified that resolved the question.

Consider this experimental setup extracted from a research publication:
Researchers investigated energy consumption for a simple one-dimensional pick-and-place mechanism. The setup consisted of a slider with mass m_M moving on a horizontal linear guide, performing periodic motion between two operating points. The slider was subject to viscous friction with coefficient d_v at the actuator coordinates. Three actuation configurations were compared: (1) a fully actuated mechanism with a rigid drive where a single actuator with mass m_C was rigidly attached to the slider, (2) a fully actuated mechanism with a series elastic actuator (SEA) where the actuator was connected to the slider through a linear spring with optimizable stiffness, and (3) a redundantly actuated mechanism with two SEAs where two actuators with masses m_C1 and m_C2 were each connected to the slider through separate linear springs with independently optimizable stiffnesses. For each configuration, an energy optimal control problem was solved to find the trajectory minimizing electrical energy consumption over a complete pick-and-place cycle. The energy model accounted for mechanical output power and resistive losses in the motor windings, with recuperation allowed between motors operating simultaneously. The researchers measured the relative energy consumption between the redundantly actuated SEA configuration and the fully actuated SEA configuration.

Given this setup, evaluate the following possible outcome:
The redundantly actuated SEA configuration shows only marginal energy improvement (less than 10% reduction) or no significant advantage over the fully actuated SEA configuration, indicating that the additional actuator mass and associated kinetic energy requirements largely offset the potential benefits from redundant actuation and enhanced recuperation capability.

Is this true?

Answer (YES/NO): NO